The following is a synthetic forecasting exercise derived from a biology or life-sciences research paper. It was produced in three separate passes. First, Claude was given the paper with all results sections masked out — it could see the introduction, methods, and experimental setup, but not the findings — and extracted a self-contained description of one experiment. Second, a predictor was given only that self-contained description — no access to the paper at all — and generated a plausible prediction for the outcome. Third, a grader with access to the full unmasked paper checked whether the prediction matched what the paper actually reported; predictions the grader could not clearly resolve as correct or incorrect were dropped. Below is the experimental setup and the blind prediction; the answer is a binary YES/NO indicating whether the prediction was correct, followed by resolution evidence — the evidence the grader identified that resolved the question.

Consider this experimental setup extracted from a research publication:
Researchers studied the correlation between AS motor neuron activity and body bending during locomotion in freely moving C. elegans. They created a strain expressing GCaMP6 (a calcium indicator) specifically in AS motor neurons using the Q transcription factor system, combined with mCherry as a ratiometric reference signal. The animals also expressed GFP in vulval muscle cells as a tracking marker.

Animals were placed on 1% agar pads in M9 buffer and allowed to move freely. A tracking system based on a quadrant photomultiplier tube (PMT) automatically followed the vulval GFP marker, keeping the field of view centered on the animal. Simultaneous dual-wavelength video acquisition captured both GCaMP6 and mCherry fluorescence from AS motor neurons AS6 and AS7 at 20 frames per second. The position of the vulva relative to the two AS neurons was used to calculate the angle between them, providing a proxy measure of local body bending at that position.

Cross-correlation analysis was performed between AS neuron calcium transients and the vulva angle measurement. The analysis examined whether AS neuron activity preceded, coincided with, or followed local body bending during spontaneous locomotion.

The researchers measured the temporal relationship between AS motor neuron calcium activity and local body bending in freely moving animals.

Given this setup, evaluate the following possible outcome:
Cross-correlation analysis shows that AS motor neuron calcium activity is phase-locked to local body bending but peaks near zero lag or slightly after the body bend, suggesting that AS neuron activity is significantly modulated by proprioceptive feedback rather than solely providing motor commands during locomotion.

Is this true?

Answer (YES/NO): NO